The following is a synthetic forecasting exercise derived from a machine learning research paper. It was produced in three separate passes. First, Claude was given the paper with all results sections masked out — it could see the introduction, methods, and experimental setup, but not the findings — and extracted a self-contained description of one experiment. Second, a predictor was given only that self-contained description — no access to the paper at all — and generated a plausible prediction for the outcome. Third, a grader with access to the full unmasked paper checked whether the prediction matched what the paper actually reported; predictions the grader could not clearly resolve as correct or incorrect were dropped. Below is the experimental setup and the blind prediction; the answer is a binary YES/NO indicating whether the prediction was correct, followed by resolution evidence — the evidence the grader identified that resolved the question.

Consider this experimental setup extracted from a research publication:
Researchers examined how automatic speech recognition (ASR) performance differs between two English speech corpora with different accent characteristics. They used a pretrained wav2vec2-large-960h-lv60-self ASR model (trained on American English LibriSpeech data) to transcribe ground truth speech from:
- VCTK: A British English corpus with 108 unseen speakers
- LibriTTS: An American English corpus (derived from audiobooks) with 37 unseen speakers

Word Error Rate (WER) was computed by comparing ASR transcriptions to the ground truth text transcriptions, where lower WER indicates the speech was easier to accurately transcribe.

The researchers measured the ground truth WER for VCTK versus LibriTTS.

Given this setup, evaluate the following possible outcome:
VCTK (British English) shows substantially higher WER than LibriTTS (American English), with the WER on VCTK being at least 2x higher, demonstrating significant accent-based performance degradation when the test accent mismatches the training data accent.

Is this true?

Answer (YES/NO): YES